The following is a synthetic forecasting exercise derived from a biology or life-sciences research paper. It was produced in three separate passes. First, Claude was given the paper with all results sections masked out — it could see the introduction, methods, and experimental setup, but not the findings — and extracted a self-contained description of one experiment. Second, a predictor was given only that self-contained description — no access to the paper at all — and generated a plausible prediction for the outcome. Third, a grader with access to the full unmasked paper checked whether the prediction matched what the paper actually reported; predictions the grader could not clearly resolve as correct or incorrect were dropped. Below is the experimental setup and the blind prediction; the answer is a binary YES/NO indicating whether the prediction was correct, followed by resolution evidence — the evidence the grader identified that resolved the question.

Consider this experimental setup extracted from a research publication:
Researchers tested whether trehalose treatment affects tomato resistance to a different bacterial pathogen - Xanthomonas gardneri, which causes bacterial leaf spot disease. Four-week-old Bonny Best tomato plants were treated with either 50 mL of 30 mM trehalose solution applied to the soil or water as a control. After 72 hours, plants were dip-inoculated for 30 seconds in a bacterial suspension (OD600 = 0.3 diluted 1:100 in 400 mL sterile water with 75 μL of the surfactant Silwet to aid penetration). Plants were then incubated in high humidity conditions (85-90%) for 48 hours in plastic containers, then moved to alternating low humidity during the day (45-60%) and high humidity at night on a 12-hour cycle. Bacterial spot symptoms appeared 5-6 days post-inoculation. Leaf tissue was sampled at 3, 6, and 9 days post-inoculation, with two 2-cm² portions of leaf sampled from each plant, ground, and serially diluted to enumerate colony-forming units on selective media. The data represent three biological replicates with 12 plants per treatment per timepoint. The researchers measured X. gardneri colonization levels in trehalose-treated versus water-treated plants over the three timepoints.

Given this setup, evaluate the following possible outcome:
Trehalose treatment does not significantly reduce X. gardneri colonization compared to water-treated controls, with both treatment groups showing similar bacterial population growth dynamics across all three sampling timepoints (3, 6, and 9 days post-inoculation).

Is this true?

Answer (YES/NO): YES